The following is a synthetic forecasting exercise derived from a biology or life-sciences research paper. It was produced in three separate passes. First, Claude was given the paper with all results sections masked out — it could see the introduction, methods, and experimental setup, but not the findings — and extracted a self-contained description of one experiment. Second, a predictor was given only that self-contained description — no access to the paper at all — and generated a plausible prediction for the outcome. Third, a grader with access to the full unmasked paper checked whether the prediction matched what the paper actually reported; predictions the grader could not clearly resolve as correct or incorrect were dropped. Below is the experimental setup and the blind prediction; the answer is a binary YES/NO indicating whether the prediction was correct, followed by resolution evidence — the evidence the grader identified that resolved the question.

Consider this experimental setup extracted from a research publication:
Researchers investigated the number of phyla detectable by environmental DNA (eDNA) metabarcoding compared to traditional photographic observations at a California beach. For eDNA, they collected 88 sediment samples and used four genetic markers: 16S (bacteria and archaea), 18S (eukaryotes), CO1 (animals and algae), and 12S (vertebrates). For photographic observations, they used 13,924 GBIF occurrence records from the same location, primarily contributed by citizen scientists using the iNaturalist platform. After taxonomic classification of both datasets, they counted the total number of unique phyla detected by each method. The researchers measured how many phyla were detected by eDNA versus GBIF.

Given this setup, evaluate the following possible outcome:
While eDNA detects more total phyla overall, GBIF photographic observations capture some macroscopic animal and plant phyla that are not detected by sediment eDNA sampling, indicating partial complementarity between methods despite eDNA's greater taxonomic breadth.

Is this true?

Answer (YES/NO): YES